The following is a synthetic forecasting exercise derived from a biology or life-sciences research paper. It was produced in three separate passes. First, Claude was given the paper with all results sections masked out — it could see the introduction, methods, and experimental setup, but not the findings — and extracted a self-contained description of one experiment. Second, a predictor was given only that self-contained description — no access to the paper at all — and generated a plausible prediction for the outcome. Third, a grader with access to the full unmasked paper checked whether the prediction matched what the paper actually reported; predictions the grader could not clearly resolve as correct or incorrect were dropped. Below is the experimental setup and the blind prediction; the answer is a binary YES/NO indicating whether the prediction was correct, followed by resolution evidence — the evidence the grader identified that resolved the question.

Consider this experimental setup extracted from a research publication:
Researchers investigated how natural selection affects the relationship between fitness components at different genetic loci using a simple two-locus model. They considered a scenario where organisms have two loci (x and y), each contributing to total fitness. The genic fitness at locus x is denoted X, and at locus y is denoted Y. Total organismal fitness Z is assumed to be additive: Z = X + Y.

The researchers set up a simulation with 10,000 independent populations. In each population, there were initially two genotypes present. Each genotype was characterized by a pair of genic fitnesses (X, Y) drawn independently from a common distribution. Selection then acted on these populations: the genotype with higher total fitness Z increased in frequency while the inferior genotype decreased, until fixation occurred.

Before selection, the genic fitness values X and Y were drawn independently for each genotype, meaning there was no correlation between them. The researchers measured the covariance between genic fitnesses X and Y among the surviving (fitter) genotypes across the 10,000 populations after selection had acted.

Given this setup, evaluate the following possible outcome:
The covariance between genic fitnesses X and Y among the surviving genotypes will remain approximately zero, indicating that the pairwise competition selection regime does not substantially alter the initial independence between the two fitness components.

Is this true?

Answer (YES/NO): NO